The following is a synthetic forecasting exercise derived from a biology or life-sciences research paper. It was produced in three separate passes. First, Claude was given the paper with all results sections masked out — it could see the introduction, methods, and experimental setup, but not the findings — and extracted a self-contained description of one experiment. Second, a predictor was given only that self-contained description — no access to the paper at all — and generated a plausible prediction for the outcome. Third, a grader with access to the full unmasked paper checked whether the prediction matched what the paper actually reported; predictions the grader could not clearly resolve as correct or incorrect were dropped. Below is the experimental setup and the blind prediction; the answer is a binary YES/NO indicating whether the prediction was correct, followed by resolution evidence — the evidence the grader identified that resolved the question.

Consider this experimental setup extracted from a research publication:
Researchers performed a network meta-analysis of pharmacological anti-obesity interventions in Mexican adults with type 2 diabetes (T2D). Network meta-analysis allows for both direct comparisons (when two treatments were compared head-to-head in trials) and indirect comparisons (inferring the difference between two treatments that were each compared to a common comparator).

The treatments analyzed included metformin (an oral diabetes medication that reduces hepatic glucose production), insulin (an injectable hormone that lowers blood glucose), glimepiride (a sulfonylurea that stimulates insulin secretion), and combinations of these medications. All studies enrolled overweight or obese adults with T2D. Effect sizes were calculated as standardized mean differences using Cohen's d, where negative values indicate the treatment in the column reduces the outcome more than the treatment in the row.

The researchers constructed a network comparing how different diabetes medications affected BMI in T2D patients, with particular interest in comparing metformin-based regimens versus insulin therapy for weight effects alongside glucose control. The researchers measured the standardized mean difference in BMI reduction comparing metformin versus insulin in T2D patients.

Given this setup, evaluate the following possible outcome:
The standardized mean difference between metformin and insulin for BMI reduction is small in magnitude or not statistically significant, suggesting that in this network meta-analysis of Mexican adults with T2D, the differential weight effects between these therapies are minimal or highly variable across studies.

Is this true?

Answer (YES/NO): NO